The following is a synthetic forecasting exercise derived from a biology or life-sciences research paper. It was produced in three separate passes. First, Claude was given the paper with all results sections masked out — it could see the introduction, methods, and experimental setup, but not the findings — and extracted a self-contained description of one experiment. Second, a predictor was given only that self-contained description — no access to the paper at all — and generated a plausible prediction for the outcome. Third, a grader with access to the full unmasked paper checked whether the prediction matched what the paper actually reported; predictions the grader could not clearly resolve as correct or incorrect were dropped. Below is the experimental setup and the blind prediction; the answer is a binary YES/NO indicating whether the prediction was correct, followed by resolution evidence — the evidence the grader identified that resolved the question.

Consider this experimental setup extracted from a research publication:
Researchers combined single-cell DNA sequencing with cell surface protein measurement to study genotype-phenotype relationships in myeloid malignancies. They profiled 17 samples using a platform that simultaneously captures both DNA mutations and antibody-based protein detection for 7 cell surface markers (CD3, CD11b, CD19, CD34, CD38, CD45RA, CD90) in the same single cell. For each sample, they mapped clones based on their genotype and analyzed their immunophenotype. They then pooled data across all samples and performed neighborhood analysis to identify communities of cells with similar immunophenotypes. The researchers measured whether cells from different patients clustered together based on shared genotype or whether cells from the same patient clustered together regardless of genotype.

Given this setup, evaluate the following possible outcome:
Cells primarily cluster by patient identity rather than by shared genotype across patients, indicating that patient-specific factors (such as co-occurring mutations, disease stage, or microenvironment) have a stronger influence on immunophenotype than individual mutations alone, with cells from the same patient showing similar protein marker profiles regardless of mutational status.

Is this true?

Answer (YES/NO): NO